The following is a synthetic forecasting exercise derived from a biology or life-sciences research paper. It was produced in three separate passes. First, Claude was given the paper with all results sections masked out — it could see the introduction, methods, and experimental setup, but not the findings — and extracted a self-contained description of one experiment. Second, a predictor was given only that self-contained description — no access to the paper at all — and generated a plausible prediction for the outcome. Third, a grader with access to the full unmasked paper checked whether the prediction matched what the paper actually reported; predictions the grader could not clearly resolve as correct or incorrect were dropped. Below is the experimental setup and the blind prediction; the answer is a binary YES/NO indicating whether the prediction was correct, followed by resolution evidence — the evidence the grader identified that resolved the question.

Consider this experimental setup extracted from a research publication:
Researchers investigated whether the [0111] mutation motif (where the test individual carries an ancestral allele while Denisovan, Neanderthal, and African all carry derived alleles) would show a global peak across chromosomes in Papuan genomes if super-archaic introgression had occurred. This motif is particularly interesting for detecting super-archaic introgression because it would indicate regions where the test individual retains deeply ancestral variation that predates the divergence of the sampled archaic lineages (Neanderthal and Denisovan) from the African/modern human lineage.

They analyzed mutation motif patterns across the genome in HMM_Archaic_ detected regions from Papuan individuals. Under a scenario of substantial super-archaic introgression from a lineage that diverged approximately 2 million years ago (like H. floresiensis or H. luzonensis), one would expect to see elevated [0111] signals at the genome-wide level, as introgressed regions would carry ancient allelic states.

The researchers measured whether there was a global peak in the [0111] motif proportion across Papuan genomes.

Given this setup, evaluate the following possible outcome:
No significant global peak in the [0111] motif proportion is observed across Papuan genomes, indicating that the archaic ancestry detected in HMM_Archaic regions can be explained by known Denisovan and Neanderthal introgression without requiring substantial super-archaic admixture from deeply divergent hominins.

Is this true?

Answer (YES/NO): YES